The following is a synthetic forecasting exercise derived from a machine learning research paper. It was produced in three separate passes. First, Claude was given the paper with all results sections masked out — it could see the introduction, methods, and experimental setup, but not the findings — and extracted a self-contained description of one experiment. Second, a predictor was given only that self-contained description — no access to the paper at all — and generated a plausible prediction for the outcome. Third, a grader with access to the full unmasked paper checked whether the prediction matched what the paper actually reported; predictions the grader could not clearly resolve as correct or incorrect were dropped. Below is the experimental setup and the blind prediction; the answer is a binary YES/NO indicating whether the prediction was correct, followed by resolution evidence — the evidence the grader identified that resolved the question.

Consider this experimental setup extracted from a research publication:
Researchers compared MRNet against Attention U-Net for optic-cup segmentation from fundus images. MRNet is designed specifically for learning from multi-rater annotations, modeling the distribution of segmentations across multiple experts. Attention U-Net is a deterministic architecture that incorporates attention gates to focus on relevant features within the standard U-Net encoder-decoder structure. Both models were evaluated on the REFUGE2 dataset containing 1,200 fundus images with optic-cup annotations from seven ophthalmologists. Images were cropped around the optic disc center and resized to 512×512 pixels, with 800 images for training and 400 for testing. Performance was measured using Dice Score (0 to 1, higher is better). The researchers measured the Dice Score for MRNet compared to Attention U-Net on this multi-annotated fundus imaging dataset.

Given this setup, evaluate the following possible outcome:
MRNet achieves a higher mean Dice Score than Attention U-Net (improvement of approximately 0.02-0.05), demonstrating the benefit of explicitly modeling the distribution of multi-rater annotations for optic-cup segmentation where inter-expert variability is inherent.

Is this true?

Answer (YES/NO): NO